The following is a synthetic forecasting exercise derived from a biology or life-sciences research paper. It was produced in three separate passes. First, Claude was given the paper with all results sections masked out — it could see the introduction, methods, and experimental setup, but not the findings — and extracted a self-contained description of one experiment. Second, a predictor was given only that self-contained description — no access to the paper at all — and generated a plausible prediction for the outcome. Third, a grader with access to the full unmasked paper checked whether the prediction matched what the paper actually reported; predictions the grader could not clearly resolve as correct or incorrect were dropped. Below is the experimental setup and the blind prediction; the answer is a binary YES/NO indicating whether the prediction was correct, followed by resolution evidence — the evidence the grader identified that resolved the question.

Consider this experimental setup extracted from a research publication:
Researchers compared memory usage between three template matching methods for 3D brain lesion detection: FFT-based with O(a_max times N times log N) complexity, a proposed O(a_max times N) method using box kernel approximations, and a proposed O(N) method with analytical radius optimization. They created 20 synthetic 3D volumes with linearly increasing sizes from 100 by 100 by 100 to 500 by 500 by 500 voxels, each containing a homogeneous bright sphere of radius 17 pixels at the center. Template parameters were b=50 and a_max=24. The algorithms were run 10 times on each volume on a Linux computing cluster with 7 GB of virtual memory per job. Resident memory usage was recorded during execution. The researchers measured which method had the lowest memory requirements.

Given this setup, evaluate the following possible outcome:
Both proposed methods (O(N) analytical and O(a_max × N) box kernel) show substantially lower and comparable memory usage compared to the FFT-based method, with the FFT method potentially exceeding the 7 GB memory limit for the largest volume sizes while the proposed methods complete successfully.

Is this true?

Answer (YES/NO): NO